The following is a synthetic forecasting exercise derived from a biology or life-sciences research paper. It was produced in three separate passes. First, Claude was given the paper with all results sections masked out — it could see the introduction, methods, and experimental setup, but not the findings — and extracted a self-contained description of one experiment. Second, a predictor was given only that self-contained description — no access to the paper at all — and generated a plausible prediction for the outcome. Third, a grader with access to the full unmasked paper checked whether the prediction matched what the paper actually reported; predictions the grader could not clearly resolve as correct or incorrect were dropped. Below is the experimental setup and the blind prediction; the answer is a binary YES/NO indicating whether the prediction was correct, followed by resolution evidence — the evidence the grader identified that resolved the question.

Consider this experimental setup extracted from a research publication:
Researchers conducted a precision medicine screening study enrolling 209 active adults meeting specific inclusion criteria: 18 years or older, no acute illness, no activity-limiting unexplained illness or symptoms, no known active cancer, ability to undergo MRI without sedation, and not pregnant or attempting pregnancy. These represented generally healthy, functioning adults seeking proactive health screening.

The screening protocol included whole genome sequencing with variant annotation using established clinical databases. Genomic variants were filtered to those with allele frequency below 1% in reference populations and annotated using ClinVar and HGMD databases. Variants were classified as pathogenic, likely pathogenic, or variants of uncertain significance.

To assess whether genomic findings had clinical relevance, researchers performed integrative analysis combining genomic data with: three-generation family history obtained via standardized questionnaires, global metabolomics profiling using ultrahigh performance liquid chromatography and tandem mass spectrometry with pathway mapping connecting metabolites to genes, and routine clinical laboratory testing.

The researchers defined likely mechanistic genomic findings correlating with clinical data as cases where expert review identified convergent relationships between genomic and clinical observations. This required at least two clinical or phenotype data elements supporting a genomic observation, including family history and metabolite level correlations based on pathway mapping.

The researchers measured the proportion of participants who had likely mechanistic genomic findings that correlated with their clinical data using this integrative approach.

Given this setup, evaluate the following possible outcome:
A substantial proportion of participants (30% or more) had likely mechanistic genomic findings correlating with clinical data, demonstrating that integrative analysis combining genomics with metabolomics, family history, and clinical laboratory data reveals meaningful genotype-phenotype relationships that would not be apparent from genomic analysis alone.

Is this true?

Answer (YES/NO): NO